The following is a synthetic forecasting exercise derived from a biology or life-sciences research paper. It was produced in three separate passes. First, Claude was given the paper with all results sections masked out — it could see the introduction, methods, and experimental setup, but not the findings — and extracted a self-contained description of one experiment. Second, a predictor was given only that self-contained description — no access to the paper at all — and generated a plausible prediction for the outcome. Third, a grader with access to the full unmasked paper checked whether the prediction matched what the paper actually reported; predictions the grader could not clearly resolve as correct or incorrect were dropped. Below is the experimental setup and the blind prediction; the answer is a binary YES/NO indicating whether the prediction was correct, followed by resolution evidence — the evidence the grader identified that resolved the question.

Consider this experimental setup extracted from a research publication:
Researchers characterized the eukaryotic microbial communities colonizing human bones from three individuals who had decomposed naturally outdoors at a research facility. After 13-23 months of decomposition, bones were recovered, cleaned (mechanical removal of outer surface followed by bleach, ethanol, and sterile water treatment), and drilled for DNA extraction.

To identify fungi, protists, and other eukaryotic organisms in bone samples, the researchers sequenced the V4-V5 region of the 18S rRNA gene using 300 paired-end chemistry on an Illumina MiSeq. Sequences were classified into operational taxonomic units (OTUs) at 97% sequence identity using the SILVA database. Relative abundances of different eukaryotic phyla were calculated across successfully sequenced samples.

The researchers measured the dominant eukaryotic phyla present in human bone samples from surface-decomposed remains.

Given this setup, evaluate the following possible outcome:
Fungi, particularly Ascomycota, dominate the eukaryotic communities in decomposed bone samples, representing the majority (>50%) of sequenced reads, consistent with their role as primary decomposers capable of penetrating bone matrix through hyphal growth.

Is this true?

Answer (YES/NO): NO